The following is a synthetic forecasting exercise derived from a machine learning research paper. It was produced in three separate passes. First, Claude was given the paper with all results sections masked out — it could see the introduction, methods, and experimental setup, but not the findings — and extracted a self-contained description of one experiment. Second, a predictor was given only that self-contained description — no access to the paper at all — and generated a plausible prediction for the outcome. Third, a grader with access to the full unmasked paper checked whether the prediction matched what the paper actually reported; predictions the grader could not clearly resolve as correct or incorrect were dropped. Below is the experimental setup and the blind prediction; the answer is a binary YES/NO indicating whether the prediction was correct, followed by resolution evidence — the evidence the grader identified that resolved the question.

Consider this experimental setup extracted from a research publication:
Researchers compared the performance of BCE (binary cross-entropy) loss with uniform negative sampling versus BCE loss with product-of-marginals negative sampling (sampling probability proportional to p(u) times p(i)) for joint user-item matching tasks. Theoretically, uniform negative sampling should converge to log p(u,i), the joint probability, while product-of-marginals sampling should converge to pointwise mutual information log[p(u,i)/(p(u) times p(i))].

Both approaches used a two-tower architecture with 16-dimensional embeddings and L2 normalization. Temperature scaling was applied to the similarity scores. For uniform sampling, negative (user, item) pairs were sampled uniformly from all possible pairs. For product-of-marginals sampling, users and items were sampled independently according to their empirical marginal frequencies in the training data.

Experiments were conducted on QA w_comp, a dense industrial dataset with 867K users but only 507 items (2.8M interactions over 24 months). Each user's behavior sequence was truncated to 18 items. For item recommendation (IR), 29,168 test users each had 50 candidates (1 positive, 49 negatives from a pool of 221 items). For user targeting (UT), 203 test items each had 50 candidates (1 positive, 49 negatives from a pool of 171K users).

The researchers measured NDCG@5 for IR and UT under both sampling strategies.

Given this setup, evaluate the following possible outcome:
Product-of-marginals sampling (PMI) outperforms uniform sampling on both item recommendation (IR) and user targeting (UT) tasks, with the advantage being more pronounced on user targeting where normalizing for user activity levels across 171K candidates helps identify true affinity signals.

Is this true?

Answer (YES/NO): NO